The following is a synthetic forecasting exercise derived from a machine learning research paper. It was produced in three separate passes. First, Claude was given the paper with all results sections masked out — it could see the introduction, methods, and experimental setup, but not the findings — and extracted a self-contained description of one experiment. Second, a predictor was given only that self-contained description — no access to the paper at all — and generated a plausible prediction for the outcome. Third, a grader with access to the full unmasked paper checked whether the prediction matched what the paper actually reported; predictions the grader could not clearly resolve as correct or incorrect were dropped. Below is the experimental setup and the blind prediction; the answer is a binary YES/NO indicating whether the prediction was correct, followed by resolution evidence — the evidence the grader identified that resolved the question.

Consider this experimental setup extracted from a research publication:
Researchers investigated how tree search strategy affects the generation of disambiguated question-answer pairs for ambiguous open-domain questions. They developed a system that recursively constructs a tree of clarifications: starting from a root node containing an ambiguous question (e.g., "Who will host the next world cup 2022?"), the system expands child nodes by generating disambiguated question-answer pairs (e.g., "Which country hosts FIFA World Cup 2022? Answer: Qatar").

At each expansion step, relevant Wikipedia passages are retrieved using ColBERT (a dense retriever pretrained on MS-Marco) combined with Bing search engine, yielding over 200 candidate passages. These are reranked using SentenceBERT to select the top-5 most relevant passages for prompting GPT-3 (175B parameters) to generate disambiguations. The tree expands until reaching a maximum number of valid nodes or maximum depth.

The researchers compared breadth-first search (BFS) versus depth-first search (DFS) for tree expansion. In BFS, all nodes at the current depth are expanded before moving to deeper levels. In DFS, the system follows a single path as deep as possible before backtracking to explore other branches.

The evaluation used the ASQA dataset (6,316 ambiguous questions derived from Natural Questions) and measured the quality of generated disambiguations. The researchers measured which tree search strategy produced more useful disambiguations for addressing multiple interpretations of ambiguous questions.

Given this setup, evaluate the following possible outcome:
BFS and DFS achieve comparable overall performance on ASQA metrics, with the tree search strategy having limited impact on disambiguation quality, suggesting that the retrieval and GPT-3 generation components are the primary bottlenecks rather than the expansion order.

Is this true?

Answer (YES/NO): NO